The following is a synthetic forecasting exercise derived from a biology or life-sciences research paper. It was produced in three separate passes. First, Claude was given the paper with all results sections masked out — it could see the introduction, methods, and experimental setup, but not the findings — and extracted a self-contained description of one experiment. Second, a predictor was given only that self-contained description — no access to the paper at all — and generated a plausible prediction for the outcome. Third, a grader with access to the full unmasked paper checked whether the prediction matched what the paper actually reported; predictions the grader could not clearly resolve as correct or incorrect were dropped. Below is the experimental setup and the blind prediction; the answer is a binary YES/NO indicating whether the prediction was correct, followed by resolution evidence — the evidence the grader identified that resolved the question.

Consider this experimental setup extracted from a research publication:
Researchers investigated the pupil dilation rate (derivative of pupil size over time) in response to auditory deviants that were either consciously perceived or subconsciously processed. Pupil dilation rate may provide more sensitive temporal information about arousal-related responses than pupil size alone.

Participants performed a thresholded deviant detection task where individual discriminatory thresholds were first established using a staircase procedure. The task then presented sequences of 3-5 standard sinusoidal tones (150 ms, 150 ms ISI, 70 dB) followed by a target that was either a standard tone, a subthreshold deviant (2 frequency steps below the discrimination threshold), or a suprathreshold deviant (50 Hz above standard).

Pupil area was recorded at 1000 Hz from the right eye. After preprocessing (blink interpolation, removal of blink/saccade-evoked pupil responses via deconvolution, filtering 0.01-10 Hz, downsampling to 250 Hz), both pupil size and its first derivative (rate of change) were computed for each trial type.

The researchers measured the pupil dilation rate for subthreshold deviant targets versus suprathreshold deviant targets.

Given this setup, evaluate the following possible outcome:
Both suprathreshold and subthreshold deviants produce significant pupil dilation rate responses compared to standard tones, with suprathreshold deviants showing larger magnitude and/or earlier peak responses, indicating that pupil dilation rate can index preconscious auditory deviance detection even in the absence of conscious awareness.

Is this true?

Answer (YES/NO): NO